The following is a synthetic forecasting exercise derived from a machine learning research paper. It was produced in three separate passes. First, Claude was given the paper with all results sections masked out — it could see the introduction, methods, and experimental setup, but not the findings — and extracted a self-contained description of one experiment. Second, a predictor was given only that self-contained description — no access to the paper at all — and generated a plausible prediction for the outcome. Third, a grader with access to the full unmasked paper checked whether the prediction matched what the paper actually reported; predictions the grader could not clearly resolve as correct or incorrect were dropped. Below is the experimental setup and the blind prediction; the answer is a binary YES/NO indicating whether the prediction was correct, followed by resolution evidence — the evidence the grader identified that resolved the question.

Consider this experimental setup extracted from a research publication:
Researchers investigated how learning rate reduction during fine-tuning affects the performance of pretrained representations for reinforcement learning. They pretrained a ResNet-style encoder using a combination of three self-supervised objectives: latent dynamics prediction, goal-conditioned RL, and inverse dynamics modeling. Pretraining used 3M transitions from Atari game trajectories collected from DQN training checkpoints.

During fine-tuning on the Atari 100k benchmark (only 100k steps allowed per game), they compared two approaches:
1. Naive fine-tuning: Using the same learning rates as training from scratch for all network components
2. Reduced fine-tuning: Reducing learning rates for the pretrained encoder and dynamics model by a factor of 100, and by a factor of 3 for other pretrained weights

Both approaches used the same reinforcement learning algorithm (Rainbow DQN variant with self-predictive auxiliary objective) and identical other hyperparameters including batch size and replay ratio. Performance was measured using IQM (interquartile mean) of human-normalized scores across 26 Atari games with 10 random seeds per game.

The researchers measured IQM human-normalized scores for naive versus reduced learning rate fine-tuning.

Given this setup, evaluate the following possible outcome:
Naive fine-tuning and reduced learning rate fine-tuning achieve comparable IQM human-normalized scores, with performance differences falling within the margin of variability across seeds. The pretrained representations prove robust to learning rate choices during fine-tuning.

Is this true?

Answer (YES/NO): NO